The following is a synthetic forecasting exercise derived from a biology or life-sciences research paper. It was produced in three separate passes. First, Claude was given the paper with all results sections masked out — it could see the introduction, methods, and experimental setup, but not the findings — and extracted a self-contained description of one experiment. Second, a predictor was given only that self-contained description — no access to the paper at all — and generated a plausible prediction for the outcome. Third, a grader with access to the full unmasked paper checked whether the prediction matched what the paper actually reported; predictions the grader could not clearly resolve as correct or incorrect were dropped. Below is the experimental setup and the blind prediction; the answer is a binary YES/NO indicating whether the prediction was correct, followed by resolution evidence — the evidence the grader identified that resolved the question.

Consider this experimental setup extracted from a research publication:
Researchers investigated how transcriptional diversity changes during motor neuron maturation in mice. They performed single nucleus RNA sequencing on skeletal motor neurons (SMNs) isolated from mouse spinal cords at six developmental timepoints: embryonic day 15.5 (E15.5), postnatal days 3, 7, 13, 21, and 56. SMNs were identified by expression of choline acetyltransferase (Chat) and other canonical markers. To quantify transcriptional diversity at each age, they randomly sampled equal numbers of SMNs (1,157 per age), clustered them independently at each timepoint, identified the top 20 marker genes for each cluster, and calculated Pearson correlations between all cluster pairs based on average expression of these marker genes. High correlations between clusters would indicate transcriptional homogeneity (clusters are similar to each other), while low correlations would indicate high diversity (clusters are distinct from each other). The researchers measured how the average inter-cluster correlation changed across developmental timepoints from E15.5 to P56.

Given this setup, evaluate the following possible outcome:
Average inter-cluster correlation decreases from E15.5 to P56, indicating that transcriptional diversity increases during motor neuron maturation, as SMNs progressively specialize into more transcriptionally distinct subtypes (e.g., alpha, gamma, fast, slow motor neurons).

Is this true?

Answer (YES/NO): NO